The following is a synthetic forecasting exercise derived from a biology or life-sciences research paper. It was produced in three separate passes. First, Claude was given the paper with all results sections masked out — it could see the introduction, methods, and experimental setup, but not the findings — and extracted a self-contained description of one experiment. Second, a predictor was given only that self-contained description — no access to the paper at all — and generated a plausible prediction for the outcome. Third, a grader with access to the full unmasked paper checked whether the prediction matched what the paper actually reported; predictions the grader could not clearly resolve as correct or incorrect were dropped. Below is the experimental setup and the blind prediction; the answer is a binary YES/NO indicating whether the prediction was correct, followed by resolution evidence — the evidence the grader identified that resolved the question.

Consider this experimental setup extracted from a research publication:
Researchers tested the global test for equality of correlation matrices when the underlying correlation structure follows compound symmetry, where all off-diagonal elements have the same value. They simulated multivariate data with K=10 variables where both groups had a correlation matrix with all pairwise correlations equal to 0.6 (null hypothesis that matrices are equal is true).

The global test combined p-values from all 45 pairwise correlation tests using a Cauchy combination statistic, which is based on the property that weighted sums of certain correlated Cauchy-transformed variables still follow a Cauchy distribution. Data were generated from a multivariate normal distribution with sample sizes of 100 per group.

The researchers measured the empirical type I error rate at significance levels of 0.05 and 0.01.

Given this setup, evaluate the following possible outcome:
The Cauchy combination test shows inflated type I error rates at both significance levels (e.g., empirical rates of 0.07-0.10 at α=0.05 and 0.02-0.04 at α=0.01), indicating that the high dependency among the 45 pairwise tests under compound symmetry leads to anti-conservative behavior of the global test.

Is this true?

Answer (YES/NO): NO